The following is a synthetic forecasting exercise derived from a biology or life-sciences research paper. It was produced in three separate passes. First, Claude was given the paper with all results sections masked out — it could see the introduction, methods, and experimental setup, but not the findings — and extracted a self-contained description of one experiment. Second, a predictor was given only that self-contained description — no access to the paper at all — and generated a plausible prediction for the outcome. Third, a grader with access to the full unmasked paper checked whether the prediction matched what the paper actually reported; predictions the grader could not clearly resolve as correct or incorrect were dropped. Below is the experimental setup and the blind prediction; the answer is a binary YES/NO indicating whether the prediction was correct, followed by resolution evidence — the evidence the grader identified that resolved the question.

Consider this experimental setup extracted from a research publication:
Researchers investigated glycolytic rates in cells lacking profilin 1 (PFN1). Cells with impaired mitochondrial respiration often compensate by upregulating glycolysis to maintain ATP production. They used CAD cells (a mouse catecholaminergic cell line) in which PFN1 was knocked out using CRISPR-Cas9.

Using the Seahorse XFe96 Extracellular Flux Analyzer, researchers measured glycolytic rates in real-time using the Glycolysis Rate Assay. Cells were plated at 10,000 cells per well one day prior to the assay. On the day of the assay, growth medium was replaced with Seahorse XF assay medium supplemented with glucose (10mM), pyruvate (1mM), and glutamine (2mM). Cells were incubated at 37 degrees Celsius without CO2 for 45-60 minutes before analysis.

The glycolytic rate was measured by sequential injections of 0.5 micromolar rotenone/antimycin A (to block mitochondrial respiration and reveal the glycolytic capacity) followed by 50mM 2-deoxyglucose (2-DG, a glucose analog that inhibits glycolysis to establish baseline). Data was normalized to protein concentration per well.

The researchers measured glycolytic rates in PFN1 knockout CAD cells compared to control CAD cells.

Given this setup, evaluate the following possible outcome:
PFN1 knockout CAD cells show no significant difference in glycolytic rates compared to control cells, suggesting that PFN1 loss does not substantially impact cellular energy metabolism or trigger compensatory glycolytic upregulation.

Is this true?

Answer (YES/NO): NO